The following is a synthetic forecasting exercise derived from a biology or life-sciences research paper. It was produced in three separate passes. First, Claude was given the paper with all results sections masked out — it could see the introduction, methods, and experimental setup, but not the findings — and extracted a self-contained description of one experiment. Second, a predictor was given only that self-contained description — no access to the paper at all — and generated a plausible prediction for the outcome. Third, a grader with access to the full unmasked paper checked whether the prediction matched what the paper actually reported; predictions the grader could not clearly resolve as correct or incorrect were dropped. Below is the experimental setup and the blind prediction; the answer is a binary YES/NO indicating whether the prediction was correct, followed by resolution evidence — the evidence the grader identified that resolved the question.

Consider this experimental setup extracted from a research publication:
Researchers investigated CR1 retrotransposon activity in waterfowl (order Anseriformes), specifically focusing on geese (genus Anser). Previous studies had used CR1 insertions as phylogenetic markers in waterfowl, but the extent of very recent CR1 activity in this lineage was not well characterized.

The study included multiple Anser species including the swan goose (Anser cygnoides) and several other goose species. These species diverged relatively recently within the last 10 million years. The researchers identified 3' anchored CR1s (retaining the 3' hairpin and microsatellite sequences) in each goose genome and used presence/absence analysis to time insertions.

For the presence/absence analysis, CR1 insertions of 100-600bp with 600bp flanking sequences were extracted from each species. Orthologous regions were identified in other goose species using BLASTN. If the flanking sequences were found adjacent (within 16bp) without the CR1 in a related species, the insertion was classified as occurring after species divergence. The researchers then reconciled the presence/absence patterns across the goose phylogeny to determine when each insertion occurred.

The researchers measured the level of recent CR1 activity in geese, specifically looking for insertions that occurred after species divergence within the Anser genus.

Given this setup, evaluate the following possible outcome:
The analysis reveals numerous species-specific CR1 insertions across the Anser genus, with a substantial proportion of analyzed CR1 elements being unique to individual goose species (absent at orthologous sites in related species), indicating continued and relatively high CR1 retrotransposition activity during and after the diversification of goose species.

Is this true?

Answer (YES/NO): YES